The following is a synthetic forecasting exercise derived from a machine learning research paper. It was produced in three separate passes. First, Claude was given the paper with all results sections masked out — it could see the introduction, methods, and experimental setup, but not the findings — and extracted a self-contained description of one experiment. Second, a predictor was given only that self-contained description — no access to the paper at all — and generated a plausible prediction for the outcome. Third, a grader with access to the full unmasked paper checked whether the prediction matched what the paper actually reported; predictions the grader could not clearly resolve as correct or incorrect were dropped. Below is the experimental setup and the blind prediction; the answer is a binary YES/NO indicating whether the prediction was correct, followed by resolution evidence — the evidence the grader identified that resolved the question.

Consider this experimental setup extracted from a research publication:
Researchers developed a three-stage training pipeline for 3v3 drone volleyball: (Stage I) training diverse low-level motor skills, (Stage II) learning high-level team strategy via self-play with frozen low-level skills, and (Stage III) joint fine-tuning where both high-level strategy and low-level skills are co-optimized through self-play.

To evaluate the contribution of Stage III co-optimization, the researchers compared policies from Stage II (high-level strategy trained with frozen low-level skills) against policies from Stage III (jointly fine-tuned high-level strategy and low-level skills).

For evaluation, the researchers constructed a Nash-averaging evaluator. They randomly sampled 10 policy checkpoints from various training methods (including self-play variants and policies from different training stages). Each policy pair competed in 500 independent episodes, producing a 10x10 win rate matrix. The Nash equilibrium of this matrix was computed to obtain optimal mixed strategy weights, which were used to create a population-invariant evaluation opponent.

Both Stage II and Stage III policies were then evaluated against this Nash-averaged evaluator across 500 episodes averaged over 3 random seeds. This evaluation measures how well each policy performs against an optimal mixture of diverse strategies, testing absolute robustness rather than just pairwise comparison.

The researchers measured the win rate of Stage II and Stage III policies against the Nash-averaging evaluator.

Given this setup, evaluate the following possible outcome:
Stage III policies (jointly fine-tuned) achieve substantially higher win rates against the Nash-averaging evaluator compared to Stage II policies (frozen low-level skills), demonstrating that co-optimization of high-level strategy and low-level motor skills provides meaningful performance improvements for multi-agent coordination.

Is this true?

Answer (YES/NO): YES